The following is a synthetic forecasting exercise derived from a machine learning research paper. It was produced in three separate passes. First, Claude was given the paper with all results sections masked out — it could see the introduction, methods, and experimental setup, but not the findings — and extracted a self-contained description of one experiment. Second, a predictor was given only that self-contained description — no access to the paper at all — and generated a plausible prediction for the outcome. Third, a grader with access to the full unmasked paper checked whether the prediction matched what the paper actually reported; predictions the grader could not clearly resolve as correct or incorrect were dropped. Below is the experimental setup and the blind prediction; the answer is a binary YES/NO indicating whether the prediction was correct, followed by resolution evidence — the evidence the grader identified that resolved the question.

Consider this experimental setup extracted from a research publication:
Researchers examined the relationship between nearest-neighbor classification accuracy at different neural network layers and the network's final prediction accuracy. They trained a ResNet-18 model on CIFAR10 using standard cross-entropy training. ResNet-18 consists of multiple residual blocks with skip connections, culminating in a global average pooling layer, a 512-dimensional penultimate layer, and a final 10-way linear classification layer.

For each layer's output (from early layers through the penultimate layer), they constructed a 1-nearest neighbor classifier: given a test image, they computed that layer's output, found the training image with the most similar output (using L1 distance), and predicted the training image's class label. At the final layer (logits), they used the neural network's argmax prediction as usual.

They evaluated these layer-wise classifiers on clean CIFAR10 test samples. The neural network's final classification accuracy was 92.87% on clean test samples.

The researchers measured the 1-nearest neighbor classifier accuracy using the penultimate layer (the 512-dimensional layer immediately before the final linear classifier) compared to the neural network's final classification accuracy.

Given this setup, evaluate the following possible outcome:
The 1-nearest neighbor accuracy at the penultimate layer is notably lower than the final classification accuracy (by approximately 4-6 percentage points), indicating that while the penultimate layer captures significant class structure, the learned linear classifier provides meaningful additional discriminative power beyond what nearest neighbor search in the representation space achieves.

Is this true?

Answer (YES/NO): NO